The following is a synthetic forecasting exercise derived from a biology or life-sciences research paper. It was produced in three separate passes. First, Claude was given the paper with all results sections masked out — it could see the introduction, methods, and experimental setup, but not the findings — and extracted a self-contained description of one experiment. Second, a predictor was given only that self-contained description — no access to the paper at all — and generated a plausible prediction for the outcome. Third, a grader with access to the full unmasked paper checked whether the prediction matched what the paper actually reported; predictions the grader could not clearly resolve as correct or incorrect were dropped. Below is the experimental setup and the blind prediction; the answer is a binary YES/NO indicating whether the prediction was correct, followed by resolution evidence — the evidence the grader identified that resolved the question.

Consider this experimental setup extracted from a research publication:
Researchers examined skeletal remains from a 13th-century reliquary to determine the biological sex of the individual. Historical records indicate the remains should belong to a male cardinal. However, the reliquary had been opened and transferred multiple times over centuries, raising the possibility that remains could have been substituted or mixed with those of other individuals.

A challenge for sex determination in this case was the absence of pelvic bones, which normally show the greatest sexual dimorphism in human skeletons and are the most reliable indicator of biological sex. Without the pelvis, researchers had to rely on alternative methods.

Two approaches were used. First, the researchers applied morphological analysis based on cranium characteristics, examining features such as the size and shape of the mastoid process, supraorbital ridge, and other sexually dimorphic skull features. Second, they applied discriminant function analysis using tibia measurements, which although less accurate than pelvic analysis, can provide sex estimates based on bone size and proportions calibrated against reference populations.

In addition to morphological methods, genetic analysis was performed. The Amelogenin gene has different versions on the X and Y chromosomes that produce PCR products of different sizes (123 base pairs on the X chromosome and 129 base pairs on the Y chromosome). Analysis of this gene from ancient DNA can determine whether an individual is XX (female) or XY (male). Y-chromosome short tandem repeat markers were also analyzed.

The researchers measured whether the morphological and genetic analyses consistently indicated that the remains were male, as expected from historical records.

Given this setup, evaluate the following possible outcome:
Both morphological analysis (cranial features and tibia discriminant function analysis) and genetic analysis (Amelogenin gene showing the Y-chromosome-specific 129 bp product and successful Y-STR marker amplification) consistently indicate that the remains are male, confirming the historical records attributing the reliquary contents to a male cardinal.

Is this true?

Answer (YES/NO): NO